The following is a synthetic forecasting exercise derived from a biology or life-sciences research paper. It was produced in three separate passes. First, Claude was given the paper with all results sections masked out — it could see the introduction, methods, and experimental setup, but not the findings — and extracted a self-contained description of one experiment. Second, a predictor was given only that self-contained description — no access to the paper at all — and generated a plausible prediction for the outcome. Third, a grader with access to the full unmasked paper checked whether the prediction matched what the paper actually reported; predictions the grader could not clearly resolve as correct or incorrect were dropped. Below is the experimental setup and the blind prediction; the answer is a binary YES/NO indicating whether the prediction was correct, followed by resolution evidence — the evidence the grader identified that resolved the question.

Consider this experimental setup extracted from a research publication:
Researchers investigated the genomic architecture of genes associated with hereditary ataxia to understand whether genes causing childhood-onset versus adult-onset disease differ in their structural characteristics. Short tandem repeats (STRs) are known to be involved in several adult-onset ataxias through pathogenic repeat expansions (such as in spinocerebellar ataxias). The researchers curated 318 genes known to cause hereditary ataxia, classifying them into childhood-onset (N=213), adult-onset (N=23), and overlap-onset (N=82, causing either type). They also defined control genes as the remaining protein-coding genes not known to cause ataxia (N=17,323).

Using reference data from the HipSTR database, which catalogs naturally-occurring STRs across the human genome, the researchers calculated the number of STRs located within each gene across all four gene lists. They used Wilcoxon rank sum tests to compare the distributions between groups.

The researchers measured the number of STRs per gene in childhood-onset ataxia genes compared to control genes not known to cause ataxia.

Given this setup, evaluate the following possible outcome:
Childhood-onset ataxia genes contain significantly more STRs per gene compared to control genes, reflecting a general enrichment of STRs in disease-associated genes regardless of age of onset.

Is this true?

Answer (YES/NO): YES